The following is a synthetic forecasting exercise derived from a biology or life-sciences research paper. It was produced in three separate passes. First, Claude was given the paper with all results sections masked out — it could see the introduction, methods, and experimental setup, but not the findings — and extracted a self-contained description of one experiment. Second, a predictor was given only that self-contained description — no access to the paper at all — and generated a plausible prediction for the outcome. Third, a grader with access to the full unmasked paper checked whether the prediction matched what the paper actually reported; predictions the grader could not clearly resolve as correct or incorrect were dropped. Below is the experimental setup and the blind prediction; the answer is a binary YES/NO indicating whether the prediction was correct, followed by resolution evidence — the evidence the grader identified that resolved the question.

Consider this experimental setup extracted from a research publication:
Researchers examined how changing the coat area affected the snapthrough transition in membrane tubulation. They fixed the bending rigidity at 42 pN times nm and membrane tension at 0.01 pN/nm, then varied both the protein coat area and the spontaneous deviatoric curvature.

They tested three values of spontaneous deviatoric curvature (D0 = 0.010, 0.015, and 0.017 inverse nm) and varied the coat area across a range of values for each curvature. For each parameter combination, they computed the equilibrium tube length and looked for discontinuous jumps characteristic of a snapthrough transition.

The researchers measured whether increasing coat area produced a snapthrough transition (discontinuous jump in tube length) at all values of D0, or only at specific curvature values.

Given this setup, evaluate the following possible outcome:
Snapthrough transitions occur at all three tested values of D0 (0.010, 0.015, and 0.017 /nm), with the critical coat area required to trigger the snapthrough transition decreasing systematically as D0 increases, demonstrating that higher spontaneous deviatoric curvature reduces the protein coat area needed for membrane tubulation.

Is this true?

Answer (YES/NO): NO